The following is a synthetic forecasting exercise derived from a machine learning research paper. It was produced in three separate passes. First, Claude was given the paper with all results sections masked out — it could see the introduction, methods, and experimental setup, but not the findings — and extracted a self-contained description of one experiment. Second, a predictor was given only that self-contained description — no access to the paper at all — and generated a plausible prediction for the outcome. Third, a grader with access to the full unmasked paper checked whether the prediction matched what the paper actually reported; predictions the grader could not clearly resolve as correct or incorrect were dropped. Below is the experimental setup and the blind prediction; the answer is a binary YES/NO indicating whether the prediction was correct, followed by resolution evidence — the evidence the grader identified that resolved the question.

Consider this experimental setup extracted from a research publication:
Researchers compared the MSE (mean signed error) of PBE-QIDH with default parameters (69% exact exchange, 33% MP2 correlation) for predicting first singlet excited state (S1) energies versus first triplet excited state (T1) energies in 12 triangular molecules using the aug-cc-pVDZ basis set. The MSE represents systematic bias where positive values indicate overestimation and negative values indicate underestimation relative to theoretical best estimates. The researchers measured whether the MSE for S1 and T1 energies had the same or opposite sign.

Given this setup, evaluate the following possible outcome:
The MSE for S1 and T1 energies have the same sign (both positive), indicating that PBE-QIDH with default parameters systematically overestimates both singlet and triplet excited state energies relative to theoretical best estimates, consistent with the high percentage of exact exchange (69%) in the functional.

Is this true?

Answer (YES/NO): YES